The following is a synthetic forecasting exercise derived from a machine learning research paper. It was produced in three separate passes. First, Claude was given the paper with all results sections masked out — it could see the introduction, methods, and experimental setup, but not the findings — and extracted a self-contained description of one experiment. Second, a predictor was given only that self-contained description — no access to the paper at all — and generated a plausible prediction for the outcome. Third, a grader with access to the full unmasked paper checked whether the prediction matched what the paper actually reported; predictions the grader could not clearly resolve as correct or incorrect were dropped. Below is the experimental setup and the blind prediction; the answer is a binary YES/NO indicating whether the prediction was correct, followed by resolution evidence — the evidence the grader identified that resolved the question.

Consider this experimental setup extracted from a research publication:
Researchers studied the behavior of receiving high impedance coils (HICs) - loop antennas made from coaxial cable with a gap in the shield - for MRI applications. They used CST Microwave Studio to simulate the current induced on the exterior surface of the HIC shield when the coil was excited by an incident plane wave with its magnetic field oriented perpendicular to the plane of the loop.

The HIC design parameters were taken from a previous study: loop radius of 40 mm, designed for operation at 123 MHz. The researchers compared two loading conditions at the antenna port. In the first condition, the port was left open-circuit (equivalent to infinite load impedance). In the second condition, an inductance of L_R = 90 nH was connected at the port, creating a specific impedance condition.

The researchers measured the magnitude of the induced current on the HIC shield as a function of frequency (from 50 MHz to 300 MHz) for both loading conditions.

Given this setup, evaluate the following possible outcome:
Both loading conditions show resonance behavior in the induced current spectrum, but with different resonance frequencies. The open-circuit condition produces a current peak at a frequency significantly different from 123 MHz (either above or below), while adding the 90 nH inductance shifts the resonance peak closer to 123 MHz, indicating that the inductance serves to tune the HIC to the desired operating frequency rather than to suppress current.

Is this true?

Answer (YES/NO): NO